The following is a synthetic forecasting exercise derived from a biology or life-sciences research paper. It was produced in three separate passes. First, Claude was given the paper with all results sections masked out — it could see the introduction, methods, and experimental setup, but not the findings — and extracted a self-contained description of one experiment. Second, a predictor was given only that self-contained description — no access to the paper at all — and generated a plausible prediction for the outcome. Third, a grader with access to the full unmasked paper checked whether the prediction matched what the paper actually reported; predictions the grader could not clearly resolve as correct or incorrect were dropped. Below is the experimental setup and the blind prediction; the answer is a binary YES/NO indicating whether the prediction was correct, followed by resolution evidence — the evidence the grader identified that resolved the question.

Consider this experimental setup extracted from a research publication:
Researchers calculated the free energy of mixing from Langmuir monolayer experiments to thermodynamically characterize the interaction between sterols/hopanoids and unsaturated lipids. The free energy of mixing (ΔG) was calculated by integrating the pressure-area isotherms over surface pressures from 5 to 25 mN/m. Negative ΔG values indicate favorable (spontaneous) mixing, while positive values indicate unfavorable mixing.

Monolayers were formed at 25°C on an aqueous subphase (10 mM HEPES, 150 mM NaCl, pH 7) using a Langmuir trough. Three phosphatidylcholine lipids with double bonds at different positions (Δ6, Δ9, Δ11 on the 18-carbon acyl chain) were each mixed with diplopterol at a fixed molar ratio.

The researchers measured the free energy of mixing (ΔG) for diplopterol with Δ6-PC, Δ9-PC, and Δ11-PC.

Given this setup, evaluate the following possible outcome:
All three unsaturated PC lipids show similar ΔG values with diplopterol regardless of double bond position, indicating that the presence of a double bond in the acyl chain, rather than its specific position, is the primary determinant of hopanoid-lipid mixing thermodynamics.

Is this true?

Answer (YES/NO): NO